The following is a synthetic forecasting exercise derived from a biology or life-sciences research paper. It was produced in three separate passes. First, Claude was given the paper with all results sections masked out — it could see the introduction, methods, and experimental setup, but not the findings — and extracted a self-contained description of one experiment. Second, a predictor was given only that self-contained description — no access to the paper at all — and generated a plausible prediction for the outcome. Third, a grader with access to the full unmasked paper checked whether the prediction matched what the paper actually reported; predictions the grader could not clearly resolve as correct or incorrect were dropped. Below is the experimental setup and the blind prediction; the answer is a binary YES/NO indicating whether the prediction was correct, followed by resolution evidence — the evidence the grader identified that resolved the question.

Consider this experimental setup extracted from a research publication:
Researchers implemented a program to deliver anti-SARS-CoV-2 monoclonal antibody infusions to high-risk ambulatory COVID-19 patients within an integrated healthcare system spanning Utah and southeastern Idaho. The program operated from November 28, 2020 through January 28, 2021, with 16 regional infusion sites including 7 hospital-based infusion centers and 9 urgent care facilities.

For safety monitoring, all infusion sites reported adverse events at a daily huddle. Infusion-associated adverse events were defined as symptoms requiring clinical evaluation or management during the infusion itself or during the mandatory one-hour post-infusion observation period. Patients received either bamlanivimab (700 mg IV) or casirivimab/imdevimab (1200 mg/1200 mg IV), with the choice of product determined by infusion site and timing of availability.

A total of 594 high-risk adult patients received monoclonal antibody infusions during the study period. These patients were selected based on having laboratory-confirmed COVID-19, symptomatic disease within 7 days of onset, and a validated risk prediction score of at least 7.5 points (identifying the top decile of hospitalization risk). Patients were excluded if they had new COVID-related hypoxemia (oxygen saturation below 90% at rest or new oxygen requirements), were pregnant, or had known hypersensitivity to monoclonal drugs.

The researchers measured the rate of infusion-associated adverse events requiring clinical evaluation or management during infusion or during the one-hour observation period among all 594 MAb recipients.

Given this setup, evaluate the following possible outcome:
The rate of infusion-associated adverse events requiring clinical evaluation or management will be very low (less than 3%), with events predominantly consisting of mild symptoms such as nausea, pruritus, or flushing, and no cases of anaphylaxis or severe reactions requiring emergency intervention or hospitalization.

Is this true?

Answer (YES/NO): NO